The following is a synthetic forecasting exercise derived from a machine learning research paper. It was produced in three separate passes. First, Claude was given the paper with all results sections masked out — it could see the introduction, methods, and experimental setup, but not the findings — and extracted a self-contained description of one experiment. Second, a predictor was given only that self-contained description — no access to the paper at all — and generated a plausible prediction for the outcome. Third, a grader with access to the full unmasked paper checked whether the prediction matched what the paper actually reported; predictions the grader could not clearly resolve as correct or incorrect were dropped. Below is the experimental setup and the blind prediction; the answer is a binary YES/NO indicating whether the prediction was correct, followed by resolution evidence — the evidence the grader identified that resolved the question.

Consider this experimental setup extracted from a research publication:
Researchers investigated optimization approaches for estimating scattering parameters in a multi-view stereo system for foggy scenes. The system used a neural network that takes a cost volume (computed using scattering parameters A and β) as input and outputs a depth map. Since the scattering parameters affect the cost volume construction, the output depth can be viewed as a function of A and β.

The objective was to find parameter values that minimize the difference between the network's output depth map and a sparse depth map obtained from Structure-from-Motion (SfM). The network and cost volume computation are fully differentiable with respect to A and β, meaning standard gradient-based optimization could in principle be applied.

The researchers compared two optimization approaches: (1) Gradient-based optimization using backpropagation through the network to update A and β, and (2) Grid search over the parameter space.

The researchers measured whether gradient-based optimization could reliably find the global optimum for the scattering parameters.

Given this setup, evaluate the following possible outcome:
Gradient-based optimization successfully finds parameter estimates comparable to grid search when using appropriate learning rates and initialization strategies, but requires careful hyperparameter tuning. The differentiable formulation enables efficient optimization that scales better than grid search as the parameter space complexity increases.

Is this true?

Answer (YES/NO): NO